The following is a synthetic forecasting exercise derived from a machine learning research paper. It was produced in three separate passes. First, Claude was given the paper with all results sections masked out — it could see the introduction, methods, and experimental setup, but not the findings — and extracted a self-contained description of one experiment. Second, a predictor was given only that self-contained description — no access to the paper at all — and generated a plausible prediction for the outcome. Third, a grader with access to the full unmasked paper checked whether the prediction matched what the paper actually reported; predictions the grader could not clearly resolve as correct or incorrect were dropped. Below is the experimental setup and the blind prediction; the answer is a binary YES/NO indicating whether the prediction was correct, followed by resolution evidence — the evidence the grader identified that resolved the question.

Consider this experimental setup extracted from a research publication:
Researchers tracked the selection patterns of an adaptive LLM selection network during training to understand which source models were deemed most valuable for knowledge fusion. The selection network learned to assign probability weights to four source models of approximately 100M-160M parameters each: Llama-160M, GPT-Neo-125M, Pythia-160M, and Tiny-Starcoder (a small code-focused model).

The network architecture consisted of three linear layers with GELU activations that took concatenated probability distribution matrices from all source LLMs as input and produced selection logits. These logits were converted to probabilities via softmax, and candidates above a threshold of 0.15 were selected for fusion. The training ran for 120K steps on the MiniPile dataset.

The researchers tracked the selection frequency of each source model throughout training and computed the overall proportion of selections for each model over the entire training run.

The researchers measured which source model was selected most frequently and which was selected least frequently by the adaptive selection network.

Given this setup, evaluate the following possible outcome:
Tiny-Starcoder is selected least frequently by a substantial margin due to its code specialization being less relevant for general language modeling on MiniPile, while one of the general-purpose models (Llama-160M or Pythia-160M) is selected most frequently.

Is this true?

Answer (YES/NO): NO